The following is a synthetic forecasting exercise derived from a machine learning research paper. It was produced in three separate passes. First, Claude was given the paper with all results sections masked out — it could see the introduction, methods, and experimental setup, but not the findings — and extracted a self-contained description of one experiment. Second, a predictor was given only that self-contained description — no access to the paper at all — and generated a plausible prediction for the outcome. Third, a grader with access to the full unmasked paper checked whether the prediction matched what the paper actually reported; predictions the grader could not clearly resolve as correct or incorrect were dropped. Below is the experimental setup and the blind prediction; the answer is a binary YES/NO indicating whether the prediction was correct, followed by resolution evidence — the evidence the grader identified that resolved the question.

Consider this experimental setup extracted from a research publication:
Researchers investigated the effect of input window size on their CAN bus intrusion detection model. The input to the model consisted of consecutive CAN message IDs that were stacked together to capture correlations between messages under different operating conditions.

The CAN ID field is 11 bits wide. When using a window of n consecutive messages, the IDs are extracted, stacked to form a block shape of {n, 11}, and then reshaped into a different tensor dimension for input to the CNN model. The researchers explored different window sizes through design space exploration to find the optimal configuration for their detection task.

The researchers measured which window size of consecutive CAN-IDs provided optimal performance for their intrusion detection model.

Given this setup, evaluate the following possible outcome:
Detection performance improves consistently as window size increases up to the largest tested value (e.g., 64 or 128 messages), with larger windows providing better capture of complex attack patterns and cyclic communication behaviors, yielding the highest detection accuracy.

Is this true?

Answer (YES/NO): NO